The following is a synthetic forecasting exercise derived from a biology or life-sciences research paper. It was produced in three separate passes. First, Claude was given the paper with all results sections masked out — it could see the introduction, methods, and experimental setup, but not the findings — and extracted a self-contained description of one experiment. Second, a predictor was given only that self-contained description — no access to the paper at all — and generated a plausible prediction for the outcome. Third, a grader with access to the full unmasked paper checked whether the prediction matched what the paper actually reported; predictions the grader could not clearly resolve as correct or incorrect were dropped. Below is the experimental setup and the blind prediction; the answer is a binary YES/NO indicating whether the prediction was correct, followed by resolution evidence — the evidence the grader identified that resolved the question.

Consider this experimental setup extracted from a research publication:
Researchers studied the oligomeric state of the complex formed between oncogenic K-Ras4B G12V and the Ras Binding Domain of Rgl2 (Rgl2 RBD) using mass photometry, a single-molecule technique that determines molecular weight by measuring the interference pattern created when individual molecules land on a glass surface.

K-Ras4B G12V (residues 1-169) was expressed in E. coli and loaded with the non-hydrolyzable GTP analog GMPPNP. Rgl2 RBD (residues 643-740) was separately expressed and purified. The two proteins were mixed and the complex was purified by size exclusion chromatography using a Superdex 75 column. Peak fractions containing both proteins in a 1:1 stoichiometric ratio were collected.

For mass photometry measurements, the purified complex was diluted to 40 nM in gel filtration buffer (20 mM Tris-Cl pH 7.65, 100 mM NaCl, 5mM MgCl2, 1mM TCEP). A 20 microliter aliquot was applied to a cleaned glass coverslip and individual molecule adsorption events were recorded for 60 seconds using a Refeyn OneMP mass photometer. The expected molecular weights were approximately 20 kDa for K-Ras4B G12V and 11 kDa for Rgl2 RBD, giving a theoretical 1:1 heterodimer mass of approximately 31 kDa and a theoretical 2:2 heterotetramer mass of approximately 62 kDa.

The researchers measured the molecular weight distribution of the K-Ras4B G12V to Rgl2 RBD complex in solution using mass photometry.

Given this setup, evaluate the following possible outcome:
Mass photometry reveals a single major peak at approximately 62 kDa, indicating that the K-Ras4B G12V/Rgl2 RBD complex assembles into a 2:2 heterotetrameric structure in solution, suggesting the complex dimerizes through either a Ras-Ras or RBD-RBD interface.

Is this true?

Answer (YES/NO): YES